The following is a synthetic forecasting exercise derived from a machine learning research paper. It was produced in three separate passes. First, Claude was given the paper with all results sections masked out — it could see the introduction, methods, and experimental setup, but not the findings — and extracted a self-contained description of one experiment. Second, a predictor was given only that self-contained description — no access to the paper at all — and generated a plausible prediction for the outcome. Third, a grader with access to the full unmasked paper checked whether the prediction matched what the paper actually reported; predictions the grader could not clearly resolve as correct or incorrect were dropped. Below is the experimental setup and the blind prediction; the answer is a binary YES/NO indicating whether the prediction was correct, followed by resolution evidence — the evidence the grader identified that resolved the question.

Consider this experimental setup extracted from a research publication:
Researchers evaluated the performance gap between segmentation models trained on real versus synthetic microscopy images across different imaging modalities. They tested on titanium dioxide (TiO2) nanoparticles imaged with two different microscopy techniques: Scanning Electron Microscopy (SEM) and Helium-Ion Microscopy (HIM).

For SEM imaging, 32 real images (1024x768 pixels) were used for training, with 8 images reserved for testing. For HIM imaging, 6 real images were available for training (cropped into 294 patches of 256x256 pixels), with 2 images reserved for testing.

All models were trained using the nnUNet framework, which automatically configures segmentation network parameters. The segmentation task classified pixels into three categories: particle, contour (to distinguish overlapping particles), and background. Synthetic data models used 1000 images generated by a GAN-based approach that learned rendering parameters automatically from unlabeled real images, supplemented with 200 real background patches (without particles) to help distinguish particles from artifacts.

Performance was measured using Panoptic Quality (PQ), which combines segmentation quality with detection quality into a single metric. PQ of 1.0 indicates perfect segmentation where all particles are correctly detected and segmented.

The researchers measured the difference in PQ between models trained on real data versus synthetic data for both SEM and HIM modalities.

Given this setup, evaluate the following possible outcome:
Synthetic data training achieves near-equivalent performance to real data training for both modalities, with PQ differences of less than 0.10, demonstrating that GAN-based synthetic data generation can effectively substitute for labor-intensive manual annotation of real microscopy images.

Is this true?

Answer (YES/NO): YES